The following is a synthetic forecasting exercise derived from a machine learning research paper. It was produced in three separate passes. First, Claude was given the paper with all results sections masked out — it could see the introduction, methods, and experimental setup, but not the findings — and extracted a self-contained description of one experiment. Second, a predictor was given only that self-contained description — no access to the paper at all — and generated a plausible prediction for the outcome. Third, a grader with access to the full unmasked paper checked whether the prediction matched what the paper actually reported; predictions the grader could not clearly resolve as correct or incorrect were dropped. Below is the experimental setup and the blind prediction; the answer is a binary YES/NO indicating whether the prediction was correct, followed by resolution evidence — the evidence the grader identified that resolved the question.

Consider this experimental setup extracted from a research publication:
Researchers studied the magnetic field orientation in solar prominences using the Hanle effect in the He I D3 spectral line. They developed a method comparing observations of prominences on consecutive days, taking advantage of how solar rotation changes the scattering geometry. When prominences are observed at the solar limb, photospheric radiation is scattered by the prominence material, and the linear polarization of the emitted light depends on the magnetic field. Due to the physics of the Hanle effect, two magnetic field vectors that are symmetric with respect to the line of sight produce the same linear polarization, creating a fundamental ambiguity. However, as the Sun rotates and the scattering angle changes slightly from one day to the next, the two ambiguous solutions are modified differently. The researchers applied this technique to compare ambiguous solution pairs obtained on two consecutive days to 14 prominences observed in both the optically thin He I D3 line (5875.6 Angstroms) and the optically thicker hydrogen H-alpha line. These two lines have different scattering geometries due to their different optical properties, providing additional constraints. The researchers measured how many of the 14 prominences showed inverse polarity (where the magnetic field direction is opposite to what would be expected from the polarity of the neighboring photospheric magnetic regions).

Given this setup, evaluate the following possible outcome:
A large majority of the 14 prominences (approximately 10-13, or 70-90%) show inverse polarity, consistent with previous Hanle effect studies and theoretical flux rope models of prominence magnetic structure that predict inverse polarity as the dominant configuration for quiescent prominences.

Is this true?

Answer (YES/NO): YES